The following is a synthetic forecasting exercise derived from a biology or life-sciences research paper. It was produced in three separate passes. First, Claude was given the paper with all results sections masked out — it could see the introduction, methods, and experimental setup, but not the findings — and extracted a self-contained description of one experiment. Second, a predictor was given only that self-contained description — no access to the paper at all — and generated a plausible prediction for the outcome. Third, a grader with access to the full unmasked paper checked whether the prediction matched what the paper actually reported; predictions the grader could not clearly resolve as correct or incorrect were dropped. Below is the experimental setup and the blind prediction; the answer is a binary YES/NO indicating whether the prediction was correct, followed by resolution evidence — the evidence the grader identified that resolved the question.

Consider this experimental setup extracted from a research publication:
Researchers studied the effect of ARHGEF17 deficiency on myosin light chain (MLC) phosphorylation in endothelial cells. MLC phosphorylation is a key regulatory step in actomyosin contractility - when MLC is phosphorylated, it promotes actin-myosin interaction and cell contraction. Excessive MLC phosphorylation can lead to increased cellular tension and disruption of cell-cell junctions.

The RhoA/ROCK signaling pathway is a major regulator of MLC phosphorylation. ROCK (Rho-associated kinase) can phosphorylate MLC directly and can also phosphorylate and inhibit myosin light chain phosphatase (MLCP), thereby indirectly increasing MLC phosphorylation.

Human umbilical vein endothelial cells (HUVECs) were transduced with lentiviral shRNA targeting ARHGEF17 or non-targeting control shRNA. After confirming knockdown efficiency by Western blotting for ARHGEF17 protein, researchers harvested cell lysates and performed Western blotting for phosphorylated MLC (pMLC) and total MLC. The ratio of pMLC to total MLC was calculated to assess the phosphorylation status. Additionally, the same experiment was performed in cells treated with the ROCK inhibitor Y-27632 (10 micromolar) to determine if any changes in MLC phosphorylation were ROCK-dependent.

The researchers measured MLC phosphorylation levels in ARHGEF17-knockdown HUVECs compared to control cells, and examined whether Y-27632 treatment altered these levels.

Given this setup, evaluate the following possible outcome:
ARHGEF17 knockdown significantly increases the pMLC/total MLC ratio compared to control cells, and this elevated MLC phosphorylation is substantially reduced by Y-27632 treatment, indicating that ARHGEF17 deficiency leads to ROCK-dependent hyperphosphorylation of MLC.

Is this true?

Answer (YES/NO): YES